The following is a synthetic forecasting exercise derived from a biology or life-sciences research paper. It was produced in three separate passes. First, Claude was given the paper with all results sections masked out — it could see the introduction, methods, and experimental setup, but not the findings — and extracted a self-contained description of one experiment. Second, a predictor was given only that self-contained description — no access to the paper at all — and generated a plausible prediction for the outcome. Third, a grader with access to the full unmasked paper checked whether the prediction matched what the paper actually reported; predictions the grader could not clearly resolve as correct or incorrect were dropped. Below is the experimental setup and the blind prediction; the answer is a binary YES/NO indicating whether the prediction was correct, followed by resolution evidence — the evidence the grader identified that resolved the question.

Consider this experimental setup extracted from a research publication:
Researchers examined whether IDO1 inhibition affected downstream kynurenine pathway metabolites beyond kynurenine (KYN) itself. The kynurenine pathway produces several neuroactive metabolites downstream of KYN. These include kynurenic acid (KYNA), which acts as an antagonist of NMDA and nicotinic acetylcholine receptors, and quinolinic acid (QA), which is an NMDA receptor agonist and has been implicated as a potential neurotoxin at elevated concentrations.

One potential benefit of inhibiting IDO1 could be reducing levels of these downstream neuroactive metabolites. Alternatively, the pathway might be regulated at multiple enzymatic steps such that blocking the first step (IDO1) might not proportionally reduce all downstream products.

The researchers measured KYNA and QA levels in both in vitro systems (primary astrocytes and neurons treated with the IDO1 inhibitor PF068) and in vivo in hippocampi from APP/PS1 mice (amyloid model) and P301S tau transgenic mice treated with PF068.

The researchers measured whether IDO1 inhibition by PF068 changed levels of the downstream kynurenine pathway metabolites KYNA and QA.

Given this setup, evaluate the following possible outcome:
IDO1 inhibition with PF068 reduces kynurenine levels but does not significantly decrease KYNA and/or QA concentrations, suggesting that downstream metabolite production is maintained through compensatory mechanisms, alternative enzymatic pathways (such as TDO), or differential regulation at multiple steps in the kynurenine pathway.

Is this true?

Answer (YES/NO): YES